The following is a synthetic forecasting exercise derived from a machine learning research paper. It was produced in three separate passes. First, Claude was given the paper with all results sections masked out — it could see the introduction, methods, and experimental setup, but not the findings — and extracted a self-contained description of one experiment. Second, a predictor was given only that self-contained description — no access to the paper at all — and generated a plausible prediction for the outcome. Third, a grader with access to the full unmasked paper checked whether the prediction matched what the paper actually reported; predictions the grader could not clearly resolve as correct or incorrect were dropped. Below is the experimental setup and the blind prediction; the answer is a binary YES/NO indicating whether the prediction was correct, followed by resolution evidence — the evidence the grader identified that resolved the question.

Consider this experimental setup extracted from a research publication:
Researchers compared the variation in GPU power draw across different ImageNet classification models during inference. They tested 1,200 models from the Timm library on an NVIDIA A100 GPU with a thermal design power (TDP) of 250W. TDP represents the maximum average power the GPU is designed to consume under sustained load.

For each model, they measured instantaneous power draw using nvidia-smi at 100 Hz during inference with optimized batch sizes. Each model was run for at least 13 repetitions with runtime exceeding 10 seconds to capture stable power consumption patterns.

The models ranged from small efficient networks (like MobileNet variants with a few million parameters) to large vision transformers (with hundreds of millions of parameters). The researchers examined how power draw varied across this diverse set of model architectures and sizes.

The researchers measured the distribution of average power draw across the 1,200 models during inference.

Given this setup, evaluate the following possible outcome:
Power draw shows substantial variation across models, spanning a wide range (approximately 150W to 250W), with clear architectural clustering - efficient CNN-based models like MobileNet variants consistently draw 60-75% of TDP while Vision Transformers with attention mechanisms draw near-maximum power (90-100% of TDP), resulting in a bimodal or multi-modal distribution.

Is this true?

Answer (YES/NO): NO